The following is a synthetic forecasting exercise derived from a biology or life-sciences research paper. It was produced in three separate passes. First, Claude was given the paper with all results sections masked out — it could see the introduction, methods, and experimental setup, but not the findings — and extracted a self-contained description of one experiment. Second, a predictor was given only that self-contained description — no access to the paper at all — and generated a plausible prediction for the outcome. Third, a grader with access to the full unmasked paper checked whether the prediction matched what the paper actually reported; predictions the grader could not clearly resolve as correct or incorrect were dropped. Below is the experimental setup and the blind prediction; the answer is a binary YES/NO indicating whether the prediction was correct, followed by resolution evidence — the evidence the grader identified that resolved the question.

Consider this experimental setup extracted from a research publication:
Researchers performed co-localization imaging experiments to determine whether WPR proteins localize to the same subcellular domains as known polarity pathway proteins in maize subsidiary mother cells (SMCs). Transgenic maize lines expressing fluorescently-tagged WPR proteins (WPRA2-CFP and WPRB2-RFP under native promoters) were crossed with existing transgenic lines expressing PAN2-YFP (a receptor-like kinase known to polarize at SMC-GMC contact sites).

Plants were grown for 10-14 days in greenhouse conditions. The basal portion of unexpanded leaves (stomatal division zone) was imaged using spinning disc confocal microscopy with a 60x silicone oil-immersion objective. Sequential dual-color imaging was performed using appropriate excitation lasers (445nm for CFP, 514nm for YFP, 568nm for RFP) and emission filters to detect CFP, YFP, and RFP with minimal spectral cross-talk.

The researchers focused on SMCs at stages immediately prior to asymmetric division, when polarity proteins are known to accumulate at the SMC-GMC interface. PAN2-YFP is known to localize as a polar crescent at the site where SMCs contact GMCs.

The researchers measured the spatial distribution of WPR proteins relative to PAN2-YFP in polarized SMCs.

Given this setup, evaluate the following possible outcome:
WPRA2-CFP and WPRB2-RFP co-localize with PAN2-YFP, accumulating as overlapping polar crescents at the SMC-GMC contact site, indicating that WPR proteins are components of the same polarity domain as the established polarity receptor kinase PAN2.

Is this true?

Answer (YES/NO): YES